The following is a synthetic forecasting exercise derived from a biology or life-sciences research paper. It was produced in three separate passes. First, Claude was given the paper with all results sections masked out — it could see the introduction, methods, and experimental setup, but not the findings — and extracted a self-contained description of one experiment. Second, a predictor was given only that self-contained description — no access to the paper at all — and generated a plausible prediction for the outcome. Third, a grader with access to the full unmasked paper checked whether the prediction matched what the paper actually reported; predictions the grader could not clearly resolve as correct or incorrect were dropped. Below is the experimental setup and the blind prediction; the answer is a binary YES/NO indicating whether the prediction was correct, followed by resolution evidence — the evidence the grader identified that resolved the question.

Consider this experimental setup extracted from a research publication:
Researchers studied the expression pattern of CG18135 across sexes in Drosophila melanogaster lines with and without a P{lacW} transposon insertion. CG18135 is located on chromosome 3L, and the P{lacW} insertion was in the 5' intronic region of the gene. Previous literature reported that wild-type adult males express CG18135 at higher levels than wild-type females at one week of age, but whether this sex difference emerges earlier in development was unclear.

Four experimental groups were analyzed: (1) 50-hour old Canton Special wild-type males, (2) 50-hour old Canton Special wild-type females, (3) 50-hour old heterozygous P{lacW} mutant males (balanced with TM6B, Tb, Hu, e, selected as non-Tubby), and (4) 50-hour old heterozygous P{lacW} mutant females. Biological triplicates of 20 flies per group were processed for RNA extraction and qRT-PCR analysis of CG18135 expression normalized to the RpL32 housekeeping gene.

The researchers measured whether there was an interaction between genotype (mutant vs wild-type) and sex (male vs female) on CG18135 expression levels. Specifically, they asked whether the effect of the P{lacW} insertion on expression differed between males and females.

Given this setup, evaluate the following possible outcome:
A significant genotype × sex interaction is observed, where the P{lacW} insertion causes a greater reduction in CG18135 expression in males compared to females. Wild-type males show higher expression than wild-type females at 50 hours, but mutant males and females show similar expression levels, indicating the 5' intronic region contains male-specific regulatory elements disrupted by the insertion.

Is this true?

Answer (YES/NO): NO